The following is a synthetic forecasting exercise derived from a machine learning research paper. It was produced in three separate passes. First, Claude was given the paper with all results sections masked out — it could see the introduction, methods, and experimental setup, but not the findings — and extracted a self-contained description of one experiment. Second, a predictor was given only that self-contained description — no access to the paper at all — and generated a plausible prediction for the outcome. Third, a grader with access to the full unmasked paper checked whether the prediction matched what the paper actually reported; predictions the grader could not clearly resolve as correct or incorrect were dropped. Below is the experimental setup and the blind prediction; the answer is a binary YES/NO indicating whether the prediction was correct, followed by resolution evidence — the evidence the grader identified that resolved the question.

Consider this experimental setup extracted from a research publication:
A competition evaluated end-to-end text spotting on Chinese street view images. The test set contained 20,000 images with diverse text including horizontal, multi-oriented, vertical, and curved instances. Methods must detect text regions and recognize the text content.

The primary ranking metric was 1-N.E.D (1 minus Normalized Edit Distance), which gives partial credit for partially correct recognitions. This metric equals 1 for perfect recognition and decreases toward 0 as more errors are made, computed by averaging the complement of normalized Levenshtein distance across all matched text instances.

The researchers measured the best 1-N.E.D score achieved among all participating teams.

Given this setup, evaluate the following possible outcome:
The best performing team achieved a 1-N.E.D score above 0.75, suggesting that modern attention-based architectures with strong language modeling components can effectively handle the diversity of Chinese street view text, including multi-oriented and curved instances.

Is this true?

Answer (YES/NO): NO